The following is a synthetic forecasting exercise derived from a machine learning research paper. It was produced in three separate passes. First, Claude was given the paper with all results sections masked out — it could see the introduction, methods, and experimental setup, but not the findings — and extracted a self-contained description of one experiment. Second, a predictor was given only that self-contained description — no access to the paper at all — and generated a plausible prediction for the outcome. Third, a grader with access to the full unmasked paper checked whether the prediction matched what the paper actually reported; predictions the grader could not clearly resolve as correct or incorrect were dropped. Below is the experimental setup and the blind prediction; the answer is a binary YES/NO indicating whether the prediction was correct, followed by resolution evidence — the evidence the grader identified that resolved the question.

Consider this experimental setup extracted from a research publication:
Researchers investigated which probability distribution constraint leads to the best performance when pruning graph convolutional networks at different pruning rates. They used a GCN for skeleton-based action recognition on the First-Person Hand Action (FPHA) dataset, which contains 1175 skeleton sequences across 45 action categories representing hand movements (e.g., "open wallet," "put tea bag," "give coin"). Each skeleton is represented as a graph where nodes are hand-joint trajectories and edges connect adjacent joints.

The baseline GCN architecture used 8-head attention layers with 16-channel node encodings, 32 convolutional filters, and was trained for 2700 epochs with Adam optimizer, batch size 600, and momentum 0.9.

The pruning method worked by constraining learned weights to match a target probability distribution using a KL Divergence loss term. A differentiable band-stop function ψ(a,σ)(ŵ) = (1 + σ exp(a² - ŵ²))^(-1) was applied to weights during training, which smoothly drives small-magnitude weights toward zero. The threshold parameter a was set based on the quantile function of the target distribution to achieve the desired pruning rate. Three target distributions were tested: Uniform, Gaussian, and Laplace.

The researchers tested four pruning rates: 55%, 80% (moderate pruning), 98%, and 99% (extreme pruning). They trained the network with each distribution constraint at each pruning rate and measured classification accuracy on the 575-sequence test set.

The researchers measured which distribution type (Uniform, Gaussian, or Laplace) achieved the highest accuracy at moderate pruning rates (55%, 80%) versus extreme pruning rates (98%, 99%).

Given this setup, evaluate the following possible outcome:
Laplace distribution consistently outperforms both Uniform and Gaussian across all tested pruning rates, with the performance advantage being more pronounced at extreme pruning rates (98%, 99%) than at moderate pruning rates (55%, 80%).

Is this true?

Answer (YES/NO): NO